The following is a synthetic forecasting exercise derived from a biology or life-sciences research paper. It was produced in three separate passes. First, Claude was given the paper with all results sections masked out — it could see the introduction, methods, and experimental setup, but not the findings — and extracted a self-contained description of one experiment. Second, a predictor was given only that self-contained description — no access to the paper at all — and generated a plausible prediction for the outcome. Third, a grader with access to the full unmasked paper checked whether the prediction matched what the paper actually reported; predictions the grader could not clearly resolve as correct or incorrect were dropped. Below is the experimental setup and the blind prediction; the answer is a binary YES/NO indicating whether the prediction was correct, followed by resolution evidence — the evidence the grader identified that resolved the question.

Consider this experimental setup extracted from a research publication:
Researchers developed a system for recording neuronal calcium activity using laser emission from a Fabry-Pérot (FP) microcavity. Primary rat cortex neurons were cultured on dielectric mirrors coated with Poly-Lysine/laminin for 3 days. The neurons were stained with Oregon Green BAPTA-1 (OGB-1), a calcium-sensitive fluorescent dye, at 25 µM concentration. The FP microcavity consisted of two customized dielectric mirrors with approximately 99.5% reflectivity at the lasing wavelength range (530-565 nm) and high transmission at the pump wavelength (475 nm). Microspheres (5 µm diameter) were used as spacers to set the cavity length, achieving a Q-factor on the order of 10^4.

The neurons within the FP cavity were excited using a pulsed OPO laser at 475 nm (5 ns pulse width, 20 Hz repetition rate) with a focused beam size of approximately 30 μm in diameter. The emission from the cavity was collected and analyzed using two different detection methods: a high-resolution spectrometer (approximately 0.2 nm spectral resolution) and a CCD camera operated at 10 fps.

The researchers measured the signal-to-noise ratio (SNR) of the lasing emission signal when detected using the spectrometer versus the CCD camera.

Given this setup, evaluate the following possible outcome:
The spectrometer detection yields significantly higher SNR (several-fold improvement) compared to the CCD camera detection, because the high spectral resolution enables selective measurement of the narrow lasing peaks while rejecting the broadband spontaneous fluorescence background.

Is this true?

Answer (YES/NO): NO